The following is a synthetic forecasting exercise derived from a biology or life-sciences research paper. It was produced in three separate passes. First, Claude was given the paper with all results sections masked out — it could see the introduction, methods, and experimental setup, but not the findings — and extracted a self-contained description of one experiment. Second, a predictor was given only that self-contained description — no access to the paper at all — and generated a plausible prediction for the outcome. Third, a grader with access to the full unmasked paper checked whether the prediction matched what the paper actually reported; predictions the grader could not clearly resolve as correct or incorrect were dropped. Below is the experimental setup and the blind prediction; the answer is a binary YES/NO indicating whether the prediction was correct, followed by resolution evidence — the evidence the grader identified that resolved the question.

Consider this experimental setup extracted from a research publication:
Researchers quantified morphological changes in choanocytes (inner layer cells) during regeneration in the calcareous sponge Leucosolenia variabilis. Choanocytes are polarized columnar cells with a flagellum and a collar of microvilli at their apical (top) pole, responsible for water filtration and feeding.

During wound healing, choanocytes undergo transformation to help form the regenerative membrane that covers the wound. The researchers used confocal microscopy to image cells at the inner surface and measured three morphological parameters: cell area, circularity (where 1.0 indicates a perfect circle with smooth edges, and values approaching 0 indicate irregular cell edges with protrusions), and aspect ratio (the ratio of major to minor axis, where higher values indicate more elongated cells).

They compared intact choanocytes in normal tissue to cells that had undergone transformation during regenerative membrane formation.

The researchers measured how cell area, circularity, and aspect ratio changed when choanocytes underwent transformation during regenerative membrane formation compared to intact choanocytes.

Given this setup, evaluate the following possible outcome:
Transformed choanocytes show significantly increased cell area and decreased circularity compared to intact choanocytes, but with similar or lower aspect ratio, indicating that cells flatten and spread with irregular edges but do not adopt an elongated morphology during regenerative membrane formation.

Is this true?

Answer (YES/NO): NO